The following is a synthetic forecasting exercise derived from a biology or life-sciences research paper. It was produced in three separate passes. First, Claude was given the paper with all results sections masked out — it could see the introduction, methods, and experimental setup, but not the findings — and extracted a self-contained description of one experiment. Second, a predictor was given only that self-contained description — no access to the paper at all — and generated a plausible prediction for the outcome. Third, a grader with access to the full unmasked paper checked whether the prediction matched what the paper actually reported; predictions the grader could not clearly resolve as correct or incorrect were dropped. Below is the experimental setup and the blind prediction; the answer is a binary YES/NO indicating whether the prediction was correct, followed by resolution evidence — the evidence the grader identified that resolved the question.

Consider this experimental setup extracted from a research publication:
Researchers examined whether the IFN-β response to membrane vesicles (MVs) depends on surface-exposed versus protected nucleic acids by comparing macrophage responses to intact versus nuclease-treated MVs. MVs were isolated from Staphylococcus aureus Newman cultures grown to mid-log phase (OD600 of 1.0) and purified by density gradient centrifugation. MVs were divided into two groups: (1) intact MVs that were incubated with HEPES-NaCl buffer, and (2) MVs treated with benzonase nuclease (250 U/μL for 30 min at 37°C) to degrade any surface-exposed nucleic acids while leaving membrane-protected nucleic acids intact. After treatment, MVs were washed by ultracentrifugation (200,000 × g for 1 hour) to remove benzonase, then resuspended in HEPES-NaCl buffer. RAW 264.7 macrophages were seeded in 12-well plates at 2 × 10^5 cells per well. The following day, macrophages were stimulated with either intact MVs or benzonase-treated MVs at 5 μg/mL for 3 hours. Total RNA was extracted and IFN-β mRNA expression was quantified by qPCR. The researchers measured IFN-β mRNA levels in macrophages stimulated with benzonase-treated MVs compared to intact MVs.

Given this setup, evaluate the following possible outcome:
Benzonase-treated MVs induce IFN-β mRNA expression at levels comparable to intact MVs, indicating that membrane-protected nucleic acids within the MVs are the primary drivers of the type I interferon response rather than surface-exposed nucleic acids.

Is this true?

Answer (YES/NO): NO